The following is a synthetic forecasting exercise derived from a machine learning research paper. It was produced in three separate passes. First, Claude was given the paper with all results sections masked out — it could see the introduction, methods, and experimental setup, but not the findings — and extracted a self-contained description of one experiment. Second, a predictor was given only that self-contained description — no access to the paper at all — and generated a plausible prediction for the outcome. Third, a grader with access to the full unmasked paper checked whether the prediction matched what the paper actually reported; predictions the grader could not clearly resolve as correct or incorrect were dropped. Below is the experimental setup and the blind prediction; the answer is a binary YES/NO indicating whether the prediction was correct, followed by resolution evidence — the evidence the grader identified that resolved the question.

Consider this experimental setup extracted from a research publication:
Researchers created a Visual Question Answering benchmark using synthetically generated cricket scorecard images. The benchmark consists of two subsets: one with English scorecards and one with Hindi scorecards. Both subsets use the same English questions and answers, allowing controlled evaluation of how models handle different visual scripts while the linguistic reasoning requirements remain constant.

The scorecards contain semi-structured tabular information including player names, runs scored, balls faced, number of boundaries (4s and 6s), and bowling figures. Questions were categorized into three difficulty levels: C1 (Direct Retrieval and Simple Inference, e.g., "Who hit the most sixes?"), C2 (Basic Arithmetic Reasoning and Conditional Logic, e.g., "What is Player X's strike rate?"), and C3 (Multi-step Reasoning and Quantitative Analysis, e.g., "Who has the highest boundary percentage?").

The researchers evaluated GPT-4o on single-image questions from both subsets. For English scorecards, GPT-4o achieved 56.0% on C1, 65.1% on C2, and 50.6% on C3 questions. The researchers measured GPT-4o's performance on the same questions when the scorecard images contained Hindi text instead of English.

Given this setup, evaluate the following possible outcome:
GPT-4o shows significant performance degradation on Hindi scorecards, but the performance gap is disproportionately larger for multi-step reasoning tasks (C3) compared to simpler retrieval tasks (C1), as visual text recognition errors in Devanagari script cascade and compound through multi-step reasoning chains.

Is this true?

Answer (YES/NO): YES